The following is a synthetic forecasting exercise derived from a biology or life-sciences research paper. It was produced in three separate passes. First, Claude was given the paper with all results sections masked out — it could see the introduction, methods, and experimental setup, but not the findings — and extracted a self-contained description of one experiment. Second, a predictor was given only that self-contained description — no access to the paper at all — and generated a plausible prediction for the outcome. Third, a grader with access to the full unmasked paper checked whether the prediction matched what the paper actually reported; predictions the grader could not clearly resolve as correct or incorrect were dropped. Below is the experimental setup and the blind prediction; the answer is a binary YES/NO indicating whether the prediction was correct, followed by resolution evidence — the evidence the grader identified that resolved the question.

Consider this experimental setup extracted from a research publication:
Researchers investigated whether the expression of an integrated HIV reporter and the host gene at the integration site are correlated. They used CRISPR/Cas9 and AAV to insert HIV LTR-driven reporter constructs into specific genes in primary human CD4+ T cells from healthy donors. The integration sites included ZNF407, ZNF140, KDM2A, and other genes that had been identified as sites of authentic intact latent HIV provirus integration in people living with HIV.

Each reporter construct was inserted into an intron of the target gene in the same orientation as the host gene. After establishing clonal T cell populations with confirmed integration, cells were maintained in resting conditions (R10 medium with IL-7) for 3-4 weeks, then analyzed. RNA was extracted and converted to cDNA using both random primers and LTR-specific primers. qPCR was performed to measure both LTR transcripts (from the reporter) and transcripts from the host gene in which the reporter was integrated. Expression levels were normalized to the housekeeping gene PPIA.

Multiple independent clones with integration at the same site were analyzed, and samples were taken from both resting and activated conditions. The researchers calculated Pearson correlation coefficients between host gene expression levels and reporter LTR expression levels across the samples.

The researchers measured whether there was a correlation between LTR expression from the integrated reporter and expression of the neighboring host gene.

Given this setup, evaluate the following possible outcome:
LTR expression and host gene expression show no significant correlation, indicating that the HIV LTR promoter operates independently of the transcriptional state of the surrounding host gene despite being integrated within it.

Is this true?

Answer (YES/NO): NO